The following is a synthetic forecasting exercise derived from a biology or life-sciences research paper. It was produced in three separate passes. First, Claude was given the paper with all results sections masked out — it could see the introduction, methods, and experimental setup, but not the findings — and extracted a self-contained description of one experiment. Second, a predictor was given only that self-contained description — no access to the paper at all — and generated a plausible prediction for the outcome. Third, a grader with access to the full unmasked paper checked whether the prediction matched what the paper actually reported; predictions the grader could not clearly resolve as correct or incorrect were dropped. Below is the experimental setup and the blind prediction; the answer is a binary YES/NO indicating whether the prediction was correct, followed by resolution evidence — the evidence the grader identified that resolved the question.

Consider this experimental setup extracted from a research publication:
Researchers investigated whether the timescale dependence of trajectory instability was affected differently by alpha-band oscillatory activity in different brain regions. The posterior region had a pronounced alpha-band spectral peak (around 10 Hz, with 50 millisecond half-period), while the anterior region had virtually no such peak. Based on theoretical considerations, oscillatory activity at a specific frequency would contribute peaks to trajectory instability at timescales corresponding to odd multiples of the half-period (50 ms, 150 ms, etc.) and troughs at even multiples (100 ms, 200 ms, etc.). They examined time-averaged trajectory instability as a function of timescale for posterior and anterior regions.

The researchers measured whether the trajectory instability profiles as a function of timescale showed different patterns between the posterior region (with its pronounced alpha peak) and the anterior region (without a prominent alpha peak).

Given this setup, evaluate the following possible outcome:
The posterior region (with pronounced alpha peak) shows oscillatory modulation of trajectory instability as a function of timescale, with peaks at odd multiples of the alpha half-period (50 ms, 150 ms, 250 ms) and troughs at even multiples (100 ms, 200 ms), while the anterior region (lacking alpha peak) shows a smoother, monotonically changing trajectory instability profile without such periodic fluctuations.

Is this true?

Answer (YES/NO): NO